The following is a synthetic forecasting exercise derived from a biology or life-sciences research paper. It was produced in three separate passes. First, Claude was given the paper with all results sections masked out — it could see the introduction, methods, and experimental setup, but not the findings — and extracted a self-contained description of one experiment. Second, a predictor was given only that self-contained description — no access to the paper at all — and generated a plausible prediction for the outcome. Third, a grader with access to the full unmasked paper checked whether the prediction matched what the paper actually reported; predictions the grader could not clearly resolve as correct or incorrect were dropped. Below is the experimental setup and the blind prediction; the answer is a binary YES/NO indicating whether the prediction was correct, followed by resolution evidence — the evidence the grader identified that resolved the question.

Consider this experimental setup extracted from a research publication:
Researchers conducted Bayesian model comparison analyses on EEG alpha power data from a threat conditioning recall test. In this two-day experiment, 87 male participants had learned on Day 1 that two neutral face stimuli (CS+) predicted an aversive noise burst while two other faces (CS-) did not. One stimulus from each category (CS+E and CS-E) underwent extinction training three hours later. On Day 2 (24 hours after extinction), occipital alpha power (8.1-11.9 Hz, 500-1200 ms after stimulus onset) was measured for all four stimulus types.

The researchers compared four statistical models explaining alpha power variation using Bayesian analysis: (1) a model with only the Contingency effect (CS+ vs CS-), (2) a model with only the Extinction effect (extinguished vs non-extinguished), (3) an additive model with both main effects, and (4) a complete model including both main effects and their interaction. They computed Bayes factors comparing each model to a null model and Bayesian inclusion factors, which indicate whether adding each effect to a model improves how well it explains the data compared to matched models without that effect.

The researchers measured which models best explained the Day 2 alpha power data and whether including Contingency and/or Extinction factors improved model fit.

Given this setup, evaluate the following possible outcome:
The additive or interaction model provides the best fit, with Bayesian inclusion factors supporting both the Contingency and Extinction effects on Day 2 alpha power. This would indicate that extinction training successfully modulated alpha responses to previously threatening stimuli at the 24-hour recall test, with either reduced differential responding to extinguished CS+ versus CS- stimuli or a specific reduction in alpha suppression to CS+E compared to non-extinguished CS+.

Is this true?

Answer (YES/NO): NO